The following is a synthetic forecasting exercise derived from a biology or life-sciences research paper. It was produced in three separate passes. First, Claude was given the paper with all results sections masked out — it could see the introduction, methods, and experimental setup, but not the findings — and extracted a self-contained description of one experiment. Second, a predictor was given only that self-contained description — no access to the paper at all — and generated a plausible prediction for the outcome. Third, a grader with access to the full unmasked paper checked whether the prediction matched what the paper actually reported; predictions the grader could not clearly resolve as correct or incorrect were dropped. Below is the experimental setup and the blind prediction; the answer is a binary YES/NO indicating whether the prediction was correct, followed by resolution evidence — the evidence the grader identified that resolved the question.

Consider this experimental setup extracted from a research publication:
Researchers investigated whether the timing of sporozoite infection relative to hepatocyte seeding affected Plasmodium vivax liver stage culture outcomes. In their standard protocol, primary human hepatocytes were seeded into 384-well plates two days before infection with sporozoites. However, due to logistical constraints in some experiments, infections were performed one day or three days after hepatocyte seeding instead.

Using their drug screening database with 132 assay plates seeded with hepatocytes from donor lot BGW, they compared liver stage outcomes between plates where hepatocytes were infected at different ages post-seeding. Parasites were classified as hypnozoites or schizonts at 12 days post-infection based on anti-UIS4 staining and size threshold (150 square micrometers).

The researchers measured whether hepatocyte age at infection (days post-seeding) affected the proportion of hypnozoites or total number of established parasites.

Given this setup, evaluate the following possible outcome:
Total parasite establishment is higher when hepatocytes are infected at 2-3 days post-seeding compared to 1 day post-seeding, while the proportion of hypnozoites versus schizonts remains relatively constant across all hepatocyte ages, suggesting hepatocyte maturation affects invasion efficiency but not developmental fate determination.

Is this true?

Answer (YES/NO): NO